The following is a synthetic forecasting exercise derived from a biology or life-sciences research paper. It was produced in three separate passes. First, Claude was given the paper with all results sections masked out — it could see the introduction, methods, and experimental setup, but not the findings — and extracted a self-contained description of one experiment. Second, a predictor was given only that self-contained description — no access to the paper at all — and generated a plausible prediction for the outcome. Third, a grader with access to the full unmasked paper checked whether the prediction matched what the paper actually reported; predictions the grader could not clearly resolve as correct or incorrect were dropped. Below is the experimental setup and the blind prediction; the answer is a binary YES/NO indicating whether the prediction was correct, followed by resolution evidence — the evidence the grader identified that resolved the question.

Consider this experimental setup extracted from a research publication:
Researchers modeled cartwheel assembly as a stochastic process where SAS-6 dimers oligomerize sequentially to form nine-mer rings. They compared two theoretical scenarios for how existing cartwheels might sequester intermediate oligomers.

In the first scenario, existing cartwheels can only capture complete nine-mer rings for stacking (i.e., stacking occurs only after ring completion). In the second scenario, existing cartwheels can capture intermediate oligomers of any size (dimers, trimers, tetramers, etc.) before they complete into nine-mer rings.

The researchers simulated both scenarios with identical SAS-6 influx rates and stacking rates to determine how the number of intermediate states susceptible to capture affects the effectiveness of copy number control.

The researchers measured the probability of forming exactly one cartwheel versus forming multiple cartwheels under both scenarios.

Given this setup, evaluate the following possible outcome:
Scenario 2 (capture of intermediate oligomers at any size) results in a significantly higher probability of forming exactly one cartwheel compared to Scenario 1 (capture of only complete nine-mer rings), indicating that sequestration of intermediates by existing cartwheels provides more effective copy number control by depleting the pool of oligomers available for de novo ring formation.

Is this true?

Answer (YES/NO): YES